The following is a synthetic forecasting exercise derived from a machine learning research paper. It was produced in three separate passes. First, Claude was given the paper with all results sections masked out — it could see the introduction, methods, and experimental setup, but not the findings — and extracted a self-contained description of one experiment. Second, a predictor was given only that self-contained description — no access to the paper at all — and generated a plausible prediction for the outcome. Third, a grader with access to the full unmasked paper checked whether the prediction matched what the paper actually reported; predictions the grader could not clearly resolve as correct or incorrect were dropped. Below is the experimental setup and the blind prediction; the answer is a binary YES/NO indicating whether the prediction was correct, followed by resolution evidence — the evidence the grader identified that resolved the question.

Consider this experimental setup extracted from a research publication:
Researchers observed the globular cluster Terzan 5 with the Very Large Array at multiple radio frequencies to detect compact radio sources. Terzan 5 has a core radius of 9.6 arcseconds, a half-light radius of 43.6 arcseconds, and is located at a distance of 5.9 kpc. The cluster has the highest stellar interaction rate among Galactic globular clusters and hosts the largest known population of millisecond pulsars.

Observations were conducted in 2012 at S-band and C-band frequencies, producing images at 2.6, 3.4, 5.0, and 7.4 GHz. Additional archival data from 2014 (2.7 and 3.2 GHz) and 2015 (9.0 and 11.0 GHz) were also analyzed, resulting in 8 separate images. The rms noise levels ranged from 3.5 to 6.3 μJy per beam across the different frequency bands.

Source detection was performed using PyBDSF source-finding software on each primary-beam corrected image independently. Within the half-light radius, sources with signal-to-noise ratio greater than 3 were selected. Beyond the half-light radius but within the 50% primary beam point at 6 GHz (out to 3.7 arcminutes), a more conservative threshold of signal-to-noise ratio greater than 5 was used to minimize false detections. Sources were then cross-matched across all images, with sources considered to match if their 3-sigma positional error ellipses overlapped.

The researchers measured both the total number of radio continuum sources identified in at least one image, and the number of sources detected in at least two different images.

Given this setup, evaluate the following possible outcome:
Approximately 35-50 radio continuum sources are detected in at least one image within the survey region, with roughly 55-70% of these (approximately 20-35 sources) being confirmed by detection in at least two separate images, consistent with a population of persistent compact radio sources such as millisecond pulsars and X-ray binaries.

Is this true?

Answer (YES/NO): NO